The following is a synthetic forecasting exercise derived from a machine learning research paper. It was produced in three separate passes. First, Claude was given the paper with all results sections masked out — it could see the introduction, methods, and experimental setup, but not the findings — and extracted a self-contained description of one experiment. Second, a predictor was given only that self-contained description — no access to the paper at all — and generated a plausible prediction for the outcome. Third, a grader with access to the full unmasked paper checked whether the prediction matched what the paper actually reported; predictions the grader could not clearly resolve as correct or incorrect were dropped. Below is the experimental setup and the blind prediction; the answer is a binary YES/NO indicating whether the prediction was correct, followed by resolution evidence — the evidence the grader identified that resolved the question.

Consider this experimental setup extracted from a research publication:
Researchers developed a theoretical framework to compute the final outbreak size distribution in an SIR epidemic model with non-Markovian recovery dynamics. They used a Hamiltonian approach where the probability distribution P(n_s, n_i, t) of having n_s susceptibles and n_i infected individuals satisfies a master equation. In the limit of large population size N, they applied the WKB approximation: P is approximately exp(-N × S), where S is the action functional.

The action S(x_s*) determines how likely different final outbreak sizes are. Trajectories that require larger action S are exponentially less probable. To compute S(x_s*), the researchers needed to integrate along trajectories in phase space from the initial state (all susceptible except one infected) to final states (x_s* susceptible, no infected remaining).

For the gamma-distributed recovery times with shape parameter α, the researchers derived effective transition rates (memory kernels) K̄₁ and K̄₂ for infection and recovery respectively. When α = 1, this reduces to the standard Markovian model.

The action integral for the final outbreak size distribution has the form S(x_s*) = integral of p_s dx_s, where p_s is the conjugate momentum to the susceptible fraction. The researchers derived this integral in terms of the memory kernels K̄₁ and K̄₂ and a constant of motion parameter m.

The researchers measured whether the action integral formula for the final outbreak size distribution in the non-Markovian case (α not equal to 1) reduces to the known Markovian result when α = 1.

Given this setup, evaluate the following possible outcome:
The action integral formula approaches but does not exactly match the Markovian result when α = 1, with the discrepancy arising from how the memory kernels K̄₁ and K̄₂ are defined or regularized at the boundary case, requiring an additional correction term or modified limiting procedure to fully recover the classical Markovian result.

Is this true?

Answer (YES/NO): NO